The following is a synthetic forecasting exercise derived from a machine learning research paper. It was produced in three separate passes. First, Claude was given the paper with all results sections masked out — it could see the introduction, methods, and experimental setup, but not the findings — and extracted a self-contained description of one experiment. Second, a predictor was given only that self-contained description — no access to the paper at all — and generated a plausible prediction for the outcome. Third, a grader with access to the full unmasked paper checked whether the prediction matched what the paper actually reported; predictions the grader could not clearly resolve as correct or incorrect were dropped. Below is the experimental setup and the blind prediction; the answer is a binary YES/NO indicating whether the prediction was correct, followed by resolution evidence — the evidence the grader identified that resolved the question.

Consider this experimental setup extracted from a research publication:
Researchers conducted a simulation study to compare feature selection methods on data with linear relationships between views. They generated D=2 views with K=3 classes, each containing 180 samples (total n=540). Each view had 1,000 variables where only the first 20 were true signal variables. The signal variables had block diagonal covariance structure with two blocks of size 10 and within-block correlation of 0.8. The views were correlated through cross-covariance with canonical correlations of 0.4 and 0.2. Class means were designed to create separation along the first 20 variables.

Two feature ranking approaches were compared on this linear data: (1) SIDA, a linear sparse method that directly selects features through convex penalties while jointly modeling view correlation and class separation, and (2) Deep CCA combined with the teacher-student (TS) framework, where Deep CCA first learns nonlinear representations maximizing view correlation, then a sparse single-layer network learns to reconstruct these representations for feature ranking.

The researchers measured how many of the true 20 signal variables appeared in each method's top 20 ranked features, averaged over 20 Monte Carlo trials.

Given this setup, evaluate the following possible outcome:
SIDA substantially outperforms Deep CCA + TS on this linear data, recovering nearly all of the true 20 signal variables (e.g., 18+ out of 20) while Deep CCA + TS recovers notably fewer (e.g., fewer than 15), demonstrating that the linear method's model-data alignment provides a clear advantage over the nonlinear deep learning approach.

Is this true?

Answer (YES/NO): YES